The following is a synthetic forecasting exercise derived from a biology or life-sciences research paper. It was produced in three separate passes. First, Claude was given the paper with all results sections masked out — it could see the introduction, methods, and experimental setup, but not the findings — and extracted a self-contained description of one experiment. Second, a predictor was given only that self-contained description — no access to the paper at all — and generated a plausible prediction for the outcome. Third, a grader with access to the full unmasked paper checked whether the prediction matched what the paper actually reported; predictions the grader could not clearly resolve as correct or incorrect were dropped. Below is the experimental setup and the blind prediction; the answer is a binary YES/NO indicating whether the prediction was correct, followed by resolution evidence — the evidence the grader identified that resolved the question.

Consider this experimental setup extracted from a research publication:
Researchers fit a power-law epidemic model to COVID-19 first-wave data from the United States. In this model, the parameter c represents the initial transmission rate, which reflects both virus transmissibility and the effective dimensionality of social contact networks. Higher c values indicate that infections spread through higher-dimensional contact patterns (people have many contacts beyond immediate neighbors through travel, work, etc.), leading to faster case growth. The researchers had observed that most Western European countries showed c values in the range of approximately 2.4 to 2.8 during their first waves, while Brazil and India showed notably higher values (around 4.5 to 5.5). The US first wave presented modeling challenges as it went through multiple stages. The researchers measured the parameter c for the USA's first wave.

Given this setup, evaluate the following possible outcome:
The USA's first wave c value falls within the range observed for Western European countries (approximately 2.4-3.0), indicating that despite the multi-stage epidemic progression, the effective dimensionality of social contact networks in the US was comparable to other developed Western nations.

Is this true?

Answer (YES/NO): NO